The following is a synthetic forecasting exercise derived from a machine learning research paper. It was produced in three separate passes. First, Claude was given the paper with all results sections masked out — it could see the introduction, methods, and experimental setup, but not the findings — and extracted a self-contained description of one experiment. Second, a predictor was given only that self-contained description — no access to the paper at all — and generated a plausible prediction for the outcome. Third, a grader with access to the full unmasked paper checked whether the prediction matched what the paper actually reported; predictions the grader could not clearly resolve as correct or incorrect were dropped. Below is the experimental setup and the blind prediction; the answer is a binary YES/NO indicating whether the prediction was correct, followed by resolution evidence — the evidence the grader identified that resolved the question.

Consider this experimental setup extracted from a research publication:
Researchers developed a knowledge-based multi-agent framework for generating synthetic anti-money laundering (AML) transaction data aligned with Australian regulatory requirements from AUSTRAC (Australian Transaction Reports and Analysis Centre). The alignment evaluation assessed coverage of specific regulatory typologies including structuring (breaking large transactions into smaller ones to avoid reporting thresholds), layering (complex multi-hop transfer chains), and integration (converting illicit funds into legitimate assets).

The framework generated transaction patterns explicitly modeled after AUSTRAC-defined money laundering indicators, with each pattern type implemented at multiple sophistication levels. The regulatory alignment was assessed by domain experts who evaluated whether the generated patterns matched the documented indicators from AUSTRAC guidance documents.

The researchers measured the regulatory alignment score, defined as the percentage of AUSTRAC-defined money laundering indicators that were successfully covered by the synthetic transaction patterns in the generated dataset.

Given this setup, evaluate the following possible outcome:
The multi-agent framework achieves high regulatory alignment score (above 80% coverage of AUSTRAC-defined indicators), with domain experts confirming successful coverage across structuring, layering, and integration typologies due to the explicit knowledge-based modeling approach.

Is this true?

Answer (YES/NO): NO